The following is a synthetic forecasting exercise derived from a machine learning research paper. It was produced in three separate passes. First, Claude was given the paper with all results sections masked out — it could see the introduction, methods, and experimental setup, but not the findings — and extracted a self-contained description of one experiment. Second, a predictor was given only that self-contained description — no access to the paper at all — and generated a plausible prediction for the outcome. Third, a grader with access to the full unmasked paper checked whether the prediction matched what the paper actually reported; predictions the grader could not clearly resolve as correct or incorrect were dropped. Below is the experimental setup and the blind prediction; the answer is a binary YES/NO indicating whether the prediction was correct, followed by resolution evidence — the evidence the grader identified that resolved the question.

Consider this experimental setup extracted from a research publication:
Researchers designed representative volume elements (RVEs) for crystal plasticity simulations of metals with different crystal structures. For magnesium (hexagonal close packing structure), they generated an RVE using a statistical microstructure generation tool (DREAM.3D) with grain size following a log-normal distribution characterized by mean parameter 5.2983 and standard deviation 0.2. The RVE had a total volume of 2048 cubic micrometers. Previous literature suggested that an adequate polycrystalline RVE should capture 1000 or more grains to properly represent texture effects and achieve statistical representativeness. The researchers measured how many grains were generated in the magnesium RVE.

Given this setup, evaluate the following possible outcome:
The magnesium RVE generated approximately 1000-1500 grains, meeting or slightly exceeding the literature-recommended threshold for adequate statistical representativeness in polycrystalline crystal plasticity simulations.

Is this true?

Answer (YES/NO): NO